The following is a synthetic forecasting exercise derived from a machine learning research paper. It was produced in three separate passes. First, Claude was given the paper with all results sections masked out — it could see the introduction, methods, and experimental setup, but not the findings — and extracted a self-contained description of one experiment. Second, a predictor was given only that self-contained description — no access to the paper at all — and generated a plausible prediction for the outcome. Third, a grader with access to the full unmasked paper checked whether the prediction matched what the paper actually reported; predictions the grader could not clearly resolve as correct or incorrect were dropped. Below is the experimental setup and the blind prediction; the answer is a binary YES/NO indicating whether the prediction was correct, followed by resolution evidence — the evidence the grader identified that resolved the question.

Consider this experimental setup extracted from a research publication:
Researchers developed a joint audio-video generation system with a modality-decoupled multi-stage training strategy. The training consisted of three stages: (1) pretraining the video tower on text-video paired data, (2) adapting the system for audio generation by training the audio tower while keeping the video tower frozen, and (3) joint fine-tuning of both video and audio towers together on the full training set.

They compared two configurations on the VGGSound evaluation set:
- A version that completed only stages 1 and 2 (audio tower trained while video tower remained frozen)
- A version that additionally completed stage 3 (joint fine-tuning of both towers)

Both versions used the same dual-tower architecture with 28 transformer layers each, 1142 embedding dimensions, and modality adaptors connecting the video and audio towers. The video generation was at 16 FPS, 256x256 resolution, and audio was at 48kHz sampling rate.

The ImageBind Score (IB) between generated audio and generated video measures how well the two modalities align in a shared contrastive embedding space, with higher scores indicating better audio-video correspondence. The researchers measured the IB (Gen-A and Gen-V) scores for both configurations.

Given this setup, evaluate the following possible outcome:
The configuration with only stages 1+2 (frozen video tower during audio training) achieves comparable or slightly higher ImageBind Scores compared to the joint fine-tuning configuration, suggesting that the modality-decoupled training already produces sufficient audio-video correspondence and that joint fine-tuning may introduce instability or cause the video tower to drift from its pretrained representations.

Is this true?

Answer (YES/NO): NO